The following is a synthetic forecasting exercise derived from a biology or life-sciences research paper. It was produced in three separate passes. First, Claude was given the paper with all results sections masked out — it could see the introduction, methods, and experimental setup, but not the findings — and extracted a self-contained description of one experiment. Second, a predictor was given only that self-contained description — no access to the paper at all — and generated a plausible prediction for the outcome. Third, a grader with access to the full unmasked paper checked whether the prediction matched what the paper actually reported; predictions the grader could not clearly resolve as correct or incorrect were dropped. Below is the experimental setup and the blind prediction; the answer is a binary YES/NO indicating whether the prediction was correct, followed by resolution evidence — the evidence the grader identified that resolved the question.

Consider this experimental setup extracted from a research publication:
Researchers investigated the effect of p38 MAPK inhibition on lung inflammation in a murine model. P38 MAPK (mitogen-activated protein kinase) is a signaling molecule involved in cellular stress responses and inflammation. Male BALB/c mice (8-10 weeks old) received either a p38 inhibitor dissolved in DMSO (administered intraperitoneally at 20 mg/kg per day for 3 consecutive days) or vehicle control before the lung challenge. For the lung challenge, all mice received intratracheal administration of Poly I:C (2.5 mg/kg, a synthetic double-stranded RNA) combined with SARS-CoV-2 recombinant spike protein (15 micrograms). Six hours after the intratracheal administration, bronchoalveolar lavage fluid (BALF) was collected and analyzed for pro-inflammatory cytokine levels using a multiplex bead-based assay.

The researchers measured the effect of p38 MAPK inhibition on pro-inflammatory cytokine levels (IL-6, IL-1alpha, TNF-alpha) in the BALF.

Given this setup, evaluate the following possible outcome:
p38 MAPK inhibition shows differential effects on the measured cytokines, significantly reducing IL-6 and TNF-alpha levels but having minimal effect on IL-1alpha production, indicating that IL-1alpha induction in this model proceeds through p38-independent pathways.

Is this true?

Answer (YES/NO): NO